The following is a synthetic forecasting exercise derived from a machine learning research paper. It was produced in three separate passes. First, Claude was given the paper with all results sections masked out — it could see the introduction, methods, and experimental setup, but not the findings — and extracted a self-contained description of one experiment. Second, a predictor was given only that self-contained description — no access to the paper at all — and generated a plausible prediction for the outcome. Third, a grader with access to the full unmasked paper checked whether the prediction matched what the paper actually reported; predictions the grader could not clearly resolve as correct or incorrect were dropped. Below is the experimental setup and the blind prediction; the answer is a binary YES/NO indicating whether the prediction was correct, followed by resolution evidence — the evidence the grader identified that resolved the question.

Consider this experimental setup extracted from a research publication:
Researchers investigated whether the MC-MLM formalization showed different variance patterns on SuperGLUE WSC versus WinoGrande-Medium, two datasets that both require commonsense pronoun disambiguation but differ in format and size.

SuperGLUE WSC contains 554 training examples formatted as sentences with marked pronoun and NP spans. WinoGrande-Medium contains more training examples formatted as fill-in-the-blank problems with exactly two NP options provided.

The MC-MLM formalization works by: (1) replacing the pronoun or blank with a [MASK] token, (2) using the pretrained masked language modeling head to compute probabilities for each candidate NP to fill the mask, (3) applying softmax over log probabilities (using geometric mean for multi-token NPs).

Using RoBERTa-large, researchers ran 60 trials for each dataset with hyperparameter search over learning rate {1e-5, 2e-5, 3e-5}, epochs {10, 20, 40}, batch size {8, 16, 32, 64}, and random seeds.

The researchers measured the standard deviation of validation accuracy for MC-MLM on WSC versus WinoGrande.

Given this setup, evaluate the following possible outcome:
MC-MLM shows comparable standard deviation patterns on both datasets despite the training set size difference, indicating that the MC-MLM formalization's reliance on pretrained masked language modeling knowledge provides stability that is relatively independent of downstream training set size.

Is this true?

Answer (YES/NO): YES